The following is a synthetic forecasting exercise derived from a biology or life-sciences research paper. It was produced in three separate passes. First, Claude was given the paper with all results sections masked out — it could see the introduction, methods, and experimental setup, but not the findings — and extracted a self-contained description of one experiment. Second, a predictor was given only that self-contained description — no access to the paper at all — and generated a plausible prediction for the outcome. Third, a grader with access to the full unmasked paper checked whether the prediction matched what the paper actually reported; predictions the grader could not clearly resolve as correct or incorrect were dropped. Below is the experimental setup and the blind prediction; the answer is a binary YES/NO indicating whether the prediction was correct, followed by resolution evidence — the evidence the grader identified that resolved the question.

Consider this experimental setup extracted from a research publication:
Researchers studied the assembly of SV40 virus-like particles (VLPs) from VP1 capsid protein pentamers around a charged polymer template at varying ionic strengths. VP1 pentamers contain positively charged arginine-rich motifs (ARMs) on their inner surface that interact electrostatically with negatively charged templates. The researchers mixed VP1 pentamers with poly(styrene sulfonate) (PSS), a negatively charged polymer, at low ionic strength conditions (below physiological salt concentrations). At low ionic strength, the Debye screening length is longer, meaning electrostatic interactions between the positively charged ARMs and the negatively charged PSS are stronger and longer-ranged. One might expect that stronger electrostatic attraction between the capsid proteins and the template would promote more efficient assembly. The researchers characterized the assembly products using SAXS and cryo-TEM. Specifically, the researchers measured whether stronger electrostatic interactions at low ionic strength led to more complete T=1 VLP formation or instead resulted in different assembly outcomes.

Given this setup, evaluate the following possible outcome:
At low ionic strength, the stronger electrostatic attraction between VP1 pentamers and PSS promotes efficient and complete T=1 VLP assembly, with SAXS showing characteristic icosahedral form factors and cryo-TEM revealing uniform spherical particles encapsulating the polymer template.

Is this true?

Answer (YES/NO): NO